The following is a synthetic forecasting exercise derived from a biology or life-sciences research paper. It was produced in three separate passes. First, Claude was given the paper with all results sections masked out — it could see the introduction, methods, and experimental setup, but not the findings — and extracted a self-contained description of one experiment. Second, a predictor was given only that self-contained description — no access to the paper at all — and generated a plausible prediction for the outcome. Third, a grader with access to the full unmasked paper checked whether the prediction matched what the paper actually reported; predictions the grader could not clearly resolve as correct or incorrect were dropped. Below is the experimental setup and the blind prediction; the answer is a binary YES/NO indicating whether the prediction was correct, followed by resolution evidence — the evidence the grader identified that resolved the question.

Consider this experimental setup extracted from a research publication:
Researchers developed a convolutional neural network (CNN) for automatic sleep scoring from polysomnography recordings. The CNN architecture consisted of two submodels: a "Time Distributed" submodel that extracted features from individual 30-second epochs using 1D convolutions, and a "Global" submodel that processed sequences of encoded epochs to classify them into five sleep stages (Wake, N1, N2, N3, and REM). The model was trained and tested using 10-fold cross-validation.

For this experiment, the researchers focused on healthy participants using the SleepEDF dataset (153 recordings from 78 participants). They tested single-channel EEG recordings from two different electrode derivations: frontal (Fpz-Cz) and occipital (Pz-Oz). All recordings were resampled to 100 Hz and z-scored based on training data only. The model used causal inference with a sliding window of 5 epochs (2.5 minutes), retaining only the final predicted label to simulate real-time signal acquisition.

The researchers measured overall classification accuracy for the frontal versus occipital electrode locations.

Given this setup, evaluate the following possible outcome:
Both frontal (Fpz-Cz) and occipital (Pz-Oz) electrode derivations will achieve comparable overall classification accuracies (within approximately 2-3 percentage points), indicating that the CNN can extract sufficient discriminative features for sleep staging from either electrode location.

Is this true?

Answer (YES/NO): NO